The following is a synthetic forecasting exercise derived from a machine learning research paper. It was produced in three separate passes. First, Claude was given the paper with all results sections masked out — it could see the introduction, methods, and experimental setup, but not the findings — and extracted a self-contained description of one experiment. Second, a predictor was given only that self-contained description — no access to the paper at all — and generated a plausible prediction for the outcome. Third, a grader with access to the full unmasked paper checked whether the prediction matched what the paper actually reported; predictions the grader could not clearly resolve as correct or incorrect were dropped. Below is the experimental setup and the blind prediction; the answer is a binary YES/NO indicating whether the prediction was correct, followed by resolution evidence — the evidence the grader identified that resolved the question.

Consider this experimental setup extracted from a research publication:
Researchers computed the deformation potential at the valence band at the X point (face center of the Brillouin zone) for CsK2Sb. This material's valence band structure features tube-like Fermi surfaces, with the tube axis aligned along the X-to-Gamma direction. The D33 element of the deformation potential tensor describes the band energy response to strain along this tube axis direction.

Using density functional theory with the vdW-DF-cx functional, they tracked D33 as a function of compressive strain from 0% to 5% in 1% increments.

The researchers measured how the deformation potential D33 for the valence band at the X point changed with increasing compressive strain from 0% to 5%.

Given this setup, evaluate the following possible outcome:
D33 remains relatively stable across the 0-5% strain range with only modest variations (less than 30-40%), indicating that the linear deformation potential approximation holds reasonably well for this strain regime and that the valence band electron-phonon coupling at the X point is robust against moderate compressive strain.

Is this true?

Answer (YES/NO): YES